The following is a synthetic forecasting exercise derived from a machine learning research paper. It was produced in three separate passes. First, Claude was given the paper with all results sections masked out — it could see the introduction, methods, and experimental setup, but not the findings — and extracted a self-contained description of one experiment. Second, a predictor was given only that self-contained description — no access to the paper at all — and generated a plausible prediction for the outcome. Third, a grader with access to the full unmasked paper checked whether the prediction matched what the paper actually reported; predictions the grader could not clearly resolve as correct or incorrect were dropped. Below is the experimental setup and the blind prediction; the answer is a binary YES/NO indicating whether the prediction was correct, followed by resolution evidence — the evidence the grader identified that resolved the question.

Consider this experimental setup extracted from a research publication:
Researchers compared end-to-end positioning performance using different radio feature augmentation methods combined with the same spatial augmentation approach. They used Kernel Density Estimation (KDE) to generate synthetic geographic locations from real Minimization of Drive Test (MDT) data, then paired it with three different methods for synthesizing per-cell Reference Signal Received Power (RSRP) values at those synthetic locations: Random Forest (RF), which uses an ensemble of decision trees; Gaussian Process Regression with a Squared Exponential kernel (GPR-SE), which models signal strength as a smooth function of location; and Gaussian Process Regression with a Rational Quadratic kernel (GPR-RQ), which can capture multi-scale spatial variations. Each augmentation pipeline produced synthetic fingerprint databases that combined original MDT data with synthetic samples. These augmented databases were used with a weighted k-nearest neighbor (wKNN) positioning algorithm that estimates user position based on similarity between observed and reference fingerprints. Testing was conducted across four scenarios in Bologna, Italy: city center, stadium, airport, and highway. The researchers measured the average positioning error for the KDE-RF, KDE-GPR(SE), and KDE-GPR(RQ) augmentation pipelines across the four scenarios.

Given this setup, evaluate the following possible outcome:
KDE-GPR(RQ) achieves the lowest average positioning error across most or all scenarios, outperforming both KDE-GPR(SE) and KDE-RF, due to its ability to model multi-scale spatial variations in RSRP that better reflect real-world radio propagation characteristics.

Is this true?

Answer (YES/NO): YES